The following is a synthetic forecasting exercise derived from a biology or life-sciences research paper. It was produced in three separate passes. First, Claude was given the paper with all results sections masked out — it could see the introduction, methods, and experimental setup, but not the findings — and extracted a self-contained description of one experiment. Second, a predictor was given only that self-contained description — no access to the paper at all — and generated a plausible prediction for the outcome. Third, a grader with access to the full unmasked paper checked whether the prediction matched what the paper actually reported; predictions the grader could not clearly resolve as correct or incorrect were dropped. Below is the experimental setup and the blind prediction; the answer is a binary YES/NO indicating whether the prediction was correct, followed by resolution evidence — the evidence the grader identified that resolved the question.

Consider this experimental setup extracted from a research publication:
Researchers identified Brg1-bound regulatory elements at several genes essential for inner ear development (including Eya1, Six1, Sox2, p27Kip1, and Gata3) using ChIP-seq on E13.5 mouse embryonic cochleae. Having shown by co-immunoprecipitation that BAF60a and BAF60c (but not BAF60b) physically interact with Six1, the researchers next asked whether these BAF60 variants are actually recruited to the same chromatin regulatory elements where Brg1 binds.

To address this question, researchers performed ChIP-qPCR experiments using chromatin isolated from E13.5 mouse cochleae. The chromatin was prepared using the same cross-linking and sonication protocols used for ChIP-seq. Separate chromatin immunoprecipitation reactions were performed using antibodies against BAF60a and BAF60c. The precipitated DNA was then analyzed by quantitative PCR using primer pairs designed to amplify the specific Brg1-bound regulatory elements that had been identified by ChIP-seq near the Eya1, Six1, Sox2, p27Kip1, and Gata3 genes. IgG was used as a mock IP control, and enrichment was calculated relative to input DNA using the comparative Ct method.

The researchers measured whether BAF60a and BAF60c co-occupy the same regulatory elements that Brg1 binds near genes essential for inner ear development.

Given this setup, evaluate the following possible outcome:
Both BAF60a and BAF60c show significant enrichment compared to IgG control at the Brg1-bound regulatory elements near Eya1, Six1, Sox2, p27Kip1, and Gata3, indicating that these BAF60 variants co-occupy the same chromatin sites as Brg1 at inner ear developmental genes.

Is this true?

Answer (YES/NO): NO